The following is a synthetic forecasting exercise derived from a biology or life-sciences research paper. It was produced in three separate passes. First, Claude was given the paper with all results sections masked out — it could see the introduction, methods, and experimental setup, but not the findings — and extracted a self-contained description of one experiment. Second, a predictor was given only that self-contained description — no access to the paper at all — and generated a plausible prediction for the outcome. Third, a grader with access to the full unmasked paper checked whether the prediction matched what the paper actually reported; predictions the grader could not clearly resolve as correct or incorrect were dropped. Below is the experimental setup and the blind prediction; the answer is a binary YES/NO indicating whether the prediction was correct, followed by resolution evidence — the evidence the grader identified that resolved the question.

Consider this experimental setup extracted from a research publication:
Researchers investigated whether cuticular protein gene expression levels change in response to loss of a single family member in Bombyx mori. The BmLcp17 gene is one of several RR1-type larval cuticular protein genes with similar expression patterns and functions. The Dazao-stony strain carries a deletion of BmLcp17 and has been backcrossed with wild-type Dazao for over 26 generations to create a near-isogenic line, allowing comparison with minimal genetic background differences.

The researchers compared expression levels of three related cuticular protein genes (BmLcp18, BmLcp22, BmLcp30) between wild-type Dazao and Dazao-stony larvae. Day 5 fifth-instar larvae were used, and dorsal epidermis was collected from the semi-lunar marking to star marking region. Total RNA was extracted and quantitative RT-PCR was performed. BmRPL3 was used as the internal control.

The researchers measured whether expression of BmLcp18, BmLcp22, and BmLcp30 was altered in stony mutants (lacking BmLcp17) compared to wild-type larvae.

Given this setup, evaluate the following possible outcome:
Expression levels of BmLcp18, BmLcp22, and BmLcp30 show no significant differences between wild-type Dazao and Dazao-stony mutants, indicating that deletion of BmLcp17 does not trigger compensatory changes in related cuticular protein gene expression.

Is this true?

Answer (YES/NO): YES